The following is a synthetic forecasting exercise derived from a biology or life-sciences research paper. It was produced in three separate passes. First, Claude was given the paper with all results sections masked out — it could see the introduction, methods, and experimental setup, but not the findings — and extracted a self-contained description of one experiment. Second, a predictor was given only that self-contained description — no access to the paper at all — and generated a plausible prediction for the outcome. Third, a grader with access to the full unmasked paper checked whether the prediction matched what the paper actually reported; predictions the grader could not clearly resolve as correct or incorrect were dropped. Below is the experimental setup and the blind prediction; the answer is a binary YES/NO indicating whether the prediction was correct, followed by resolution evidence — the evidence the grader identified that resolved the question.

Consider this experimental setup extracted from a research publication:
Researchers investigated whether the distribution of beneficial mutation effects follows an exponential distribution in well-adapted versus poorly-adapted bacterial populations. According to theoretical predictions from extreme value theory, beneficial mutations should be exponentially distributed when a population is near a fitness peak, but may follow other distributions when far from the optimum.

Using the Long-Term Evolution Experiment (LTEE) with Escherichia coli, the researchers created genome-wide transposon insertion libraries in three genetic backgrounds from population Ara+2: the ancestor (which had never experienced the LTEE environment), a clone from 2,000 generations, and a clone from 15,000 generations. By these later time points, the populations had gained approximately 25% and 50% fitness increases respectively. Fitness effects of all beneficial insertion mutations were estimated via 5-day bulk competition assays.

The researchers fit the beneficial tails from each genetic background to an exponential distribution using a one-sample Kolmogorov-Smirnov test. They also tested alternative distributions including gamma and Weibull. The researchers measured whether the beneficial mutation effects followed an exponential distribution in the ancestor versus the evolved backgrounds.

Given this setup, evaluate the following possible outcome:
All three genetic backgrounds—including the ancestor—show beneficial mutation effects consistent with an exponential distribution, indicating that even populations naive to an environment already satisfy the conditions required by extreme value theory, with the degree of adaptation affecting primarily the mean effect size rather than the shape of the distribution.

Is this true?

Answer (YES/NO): NO